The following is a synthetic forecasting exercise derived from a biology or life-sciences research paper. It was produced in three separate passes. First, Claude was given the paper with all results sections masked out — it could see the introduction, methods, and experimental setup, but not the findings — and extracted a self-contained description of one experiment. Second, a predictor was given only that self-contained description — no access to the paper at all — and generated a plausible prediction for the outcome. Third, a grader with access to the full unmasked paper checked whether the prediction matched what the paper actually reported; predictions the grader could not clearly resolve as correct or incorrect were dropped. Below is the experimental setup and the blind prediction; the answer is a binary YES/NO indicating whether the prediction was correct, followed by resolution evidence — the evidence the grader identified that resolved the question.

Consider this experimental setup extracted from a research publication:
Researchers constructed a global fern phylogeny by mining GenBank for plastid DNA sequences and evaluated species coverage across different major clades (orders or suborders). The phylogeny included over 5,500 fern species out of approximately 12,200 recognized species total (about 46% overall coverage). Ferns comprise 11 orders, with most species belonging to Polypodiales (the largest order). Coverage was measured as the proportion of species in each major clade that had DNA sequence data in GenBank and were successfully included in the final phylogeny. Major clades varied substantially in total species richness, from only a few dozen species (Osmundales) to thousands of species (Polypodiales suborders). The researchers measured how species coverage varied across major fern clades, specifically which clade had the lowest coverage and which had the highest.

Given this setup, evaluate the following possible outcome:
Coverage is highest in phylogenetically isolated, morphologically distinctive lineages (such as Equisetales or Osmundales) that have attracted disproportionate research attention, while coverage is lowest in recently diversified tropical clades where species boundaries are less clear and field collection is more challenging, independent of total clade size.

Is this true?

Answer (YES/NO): NO